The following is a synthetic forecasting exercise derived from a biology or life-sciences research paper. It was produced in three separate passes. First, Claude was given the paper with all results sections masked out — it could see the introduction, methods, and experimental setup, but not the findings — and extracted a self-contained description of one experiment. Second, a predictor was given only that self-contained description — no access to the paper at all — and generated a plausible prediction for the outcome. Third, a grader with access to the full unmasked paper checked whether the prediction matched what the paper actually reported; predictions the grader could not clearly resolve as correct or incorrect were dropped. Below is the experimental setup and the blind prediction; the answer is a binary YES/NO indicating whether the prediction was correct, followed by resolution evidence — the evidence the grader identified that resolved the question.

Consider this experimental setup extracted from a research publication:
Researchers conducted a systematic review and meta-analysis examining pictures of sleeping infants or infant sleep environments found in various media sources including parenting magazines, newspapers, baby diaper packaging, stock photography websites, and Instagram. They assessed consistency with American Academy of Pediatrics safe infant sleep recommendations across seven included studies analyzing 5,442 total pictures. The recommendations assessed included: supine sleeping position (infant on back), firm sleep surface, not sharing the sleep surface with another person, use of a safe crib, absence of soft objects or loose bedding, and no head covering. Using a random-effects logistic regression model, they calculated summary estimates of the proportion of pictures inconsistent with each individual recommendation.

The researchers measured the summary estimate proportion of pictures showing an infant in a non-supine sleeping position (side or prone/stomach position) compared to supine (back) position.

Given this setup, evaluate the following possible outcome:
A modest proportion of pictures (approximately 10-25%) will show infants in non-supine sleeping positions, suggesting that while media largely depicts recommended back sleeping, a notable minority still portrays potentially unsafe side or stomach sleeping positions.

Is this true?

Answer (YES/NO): NO